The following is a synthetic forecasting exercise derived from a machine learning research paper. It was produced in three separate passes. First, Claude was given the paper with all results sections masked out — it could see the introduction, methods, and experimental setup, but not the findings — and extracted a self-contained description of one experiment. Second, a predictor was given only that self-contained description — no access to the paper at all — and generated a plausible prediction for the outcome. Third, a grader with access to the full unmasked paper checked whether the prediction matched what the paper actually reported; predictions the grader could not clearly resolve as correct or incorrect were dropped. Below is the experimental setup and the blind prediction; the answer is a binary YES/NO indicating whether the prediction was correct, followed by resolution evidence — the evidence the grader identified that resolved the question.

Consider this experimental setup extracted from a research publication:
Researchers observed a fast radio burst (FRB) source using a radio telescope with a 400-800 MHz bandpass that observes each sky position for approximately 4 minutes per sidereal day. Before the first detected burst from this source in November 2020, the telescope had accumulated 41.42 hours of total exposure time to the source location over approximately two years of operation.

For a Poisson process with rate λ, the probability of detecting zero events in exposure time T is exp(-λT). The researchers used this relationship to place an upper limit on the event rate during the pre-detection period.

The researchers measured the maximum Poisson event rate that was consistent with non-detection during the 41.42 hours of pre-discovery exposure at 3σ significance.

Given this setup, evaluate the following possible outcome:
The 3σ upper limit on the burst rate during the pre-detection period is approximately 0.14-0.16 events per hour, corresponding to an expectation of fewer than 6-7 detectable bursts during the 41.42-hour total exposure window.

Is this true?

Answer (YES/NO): YES